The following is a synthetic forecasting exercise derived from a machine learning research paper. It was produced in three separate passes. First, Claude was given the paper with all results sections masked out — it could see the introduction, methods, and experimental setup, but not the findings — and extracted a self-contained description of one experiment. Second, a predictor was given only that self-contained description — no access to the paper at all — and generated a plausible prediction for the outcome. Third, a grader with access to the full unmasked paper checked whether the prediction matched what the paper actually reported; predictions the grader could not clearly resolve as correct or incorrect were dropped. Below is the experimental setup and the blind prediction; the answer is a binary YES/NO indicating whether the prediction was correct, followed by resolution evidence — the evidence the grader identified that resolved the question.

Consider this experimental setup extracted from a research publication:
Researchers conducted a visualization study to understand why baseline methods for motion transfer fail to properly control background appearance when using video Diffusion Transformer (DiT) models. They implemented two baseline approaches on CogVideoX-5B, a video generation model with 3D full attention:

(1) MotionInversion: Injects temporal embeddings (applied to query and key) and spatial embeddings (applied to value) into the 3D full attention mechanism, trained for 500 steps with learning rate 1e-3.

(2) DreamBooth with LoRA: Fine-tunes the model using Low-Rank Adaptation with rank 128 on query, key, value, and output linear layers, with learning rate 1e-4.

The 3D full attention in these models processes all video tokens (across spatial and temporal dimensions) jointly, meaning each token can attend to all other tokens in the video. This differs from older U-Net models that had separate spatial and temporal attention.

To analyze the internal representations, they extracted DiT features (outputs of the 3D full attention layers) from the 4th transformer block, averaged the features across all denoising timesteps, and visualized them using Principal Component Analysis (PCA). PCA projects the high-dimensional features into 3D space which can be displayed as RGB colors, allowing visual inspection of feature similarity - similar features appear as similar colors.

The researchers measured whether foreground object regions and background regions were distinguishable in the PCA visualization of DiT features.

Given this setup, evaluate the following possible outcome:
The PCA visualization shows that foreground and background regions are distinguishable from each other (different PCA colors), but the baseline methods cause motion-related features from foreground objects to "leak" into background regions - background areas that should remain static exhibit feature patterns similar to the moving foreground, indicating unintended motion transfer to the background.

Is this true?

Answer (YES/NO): NO